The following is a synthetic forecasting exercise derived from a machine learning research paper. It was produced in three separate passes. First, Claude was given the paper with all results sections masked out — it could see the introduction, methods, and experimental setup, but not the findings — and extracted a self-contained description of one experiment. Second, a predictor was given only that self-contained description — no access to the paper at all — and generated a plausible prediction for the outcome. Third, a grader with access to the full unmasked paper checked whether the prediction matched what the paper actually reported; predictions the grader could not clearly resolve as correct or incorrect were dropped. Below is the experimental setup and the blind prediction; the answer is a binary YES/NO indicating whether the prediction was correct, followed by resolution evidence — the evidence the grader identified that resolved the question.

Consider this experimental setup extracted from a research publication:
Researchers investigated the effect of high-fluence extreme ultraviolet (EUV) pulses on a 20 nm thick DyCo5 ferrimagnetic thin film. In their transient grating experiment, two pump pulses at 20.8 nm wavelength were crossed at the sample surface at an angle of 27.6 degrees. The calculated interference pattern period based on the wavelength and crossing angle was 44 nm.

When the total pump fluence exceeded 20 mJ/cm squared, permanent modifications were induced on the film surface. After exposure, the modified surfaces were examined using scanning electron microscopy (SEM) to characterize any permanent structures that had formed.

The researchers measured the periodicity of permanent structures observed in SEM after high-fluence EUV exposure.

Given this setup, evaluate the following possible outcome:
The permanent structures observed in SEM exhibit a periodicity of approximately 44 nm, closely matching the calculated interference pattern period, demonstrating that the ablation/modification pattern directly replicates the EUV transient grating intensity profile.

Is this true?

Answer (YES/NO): YES